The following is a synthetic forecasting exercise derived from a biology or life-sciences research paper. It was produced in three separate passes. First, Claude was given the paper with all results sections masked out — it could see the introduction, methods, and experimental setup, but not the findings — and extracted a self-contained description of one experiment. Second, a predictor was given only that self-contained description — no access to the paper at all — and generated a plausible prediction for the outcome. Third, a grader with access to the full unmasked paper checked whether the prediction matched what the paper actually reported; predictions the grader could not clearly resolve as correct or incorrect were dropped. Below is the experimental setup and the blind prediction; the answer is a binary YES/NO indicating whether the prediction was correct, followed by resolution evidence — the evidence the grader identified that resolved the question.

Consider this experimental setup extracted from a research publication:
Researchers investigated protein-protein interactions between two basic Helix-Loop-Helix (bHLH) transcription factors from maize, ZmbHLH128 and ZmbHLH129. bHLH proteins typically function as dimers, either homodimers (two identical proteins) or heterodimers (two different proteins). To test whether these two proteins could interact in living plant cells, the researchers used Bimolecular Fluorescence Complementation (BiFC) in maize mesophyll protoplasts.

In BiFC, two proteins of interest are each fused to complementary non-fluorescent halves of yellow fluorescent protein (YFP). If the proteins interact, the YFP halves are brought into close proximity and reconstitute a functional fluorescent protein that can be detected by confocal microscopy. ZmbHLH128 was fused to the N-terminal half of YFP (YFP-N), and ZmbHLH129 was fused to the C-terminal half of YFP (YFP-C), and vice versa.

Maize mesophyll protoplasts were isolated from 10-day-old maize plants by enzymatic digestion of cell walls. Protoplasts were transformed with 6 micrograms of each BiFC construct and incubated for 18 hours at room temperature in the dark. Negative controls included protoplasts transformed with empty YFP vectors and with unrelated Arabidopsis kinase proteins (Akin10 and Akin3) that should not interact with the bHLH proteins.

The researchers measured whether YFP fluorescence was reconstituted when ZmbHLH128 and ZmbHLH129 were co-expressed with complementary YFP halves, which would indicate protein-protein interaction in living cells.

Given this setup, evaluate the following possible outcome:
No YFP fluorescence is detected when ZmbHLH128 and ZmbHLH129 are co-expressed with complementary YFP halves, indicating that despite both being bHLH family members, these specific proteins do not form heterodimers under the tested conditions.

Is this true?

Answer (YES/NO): NO